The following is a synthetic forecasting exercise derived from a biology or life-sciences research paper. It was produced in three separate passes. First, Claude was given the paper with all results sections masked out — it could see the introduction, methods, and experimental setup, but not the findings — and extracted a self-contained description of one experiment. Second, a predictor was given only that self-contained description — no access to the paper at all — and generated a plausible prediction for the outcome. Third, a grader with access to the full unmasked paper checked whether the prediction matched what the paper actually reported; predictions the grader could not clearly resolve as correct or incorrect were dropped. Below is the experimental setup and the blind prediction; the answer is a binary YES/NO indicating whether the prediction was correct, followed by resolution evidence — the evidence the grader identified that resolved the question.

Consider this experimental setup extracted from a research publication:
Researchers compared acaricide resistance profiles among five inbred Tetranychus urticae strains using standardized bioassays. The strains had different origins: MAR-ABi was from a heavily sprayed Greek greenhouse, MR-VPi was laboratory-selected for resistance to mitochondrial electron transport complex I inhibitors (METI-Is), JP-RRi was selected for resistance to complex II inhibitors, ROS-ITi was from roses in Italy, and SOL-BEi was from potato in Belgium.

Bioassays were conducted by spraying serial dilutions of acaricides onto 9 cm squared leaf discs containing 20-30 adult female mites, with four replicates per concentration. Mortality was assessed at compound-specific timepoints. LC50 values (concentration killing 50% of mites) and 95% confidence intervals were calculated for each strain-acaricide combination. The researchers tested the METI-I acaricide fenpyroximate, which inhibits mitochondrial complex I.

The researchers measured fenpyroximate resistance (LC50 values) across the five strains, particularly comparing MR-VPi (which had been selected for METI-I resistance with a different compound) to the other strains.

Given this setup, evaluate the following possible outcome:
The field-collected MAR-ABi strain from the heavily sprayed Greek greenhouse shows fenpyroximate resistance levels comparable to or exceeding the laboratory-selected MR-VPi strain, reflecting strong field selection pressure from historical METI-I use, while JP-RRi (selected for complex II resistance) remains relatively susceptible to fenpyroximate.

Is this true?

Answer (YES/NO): NO